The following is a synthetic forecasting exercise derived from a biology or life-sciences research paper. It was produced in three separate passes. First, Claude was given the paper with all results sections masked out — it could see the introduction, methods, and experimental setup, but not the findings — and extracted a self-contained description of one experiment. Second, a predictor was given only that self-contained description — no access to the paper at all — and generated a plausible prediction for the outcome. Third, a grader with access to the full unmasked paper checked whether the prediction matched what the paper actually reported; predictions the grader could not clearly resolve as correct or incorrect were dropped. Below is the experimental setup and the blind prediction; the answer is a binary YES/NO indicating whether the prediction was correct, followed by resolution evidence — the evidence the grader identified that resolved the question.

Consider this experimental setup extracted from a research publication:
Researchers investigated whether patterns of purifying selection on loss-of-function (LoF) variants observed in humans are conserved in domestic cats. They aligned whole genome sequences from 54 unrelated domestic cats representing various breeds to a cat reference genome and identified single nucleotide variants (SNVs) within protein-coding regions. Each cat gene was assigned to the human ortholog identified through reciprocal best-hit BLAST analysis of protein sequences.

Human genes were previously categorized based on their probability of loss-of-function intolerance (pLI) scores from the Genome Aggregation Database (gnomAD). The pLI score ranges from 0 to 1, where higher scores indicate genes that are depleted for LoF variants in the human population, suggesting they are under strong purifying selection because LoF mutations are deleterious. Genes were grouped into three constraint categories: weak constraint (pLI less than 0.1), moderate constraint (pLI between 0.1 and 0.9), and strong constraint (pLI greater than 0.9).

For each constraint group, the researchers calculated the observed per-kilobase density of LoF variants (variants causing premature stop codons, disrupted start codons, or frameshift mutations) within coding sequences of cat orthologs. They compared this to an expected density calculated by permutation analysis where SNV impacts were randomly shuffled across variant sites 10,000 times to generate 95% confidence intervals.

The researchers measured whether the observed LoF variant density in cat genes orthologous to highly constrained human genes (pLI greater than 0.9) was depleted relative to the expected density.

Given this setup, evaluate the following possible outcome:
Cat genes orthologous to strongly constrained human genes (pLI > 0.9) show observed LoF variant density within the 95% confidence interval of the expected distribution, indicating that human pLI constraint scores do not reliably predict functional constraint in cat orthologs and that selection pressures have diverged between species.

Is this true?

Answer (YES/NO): NO